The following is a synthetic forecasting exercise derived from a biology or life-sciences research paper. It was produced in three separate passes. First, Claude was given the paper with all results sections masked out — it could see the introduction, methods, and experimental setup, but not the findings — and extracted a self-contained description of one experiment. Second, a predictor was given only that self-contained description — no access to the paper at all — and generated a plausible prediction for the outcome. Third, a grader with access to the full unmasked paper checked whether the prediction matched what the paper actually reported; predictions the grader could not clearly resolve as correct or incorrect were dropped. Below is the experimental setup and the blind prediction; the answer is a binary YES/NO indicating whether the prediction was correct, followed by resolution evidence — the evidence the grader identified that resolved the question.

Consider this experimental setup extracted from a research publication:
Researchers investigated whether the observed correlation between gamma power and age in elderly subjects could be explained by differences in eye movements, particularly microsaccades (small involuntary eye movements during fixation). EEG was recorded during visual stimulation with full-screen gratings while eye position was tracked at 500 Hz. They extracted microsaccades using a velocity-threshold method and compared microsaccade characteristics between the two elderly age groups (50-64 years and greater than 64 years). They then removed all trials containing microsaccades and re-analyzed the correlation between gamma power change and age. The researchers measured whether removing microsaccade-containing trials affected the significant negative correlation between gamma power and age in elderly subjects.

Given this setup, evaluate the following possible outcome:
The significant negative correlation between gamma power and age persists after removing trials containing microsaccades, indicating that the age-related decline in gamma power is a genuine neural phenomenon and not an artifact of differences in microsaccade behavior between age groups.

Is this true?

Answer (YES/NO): YES